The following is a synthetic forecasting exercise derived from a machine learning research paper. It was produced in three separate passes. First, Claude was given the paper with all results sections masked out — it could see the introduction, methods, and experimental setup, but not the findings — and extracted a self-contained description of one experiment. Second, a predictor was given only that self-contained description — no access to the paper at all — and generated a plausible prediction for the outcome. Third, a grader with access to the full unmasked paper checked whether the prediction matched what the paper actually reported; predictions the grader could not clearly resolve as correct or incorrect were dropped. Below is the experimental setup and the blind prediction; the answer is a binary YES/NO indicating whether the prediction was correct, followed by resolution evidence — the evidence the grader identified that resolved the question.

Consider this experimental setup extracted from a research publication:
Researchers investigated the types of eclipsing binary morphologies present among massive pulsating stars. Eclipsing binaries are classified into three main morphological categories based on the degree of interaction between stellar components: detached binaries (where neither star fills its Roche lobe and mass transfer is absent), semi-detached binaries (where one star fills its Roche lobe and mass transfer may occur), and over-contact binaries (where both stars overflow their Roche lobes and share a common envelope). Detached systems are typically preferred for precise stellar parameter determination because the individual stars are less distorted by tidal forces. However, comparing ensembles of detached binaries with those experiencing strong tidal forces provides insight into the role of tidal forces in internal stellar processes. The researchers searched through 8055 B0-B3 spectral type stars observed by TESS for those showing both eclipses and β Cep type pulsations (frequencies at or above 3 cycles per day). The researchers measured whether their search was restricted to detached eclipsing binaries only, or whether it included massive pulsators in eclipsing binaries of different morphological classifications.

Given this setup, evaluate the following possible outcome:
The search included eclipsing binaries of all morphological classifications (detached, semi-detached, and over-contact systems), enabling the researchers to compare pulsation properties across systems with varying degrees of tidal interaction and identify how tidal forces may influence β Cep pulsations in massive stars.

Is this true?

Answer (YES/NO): YES